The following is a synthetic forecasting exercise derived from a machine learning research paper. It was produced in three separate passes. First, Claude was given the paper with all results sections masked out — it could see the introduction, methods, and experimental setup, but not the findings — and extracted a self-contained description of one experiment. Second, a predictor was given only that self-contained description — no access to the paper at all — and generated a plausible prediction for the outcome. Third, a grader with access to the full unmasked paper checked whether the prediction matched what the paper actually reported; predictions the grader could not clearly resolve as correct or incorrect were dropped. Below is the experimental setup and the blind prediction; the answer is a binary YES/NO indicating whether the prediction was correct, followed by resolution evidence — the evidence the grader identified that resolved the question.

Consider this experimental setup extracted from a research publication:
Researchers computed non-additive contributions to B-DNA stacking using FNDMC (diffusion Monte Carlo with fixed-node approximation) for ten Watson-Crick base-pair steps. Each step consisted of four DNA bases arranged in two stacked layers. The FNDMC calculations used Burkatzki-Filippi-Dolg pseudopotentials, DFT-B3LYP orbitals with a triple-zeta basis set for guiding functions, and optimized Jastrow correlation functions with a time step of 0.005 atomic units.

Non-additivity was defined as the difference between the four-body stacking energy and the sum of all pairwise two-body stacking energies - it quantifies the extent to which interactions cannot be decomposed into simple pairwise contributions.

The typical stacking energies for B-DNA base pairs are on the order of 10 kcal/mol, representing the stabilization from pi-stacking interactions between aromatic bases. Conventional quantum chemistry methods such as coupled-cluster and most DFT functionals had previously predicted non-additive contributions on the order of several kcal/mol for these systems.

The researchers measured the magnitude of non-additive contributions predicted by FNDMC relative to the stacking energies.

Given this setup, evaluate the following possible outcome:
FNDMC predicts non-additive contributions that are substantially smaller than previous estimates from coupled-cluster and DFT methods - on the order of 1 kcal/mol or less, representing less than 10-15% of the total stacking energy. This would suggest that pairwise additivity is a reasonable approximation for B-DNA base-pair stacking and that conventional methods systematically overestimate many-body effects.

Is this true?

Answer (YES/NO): NO